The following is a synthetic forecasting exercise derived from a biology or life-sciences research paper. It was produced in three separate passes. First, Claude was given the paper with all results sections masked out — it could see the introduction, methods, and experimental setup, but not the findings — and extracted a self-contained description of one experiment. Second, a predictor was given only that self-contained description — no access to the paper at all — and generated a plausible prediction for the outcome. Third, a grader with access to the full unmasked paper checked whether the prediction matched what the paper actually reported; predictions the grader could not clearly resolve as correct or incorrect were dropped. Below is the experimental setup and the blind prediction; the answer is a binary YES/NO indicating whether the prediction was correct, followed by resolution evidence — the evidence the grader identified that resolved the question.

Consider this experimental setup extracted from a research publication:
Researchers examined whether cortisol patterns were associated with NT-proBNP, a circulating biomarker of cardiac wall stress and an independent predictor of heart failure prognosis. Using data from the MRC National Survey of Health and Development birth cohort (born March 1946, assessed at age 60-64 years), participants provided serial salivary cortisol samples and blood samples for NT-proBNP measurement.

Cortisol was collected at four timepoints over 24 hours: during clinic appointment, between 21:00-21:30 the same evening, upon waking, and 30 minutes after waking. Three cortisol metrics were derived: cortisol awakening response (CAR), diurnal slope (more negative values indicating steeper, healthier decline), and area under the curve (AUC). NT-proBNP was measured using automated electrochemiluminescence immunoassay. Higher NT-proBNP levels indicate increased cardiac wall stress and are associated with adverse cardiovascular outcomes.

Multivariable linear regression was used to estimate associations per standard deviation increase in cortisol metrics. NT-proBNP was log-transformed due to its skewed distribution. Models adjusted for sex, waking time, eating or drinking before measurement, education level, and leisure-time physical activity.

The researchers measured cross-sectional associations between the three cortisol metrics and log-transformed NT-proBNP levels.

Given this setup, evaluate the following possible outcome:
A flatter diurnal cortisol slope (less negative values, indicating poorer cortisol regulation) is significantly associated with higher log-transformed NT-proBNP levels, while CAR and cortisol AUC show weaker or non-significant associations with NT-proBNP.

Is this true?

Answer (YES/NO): NO